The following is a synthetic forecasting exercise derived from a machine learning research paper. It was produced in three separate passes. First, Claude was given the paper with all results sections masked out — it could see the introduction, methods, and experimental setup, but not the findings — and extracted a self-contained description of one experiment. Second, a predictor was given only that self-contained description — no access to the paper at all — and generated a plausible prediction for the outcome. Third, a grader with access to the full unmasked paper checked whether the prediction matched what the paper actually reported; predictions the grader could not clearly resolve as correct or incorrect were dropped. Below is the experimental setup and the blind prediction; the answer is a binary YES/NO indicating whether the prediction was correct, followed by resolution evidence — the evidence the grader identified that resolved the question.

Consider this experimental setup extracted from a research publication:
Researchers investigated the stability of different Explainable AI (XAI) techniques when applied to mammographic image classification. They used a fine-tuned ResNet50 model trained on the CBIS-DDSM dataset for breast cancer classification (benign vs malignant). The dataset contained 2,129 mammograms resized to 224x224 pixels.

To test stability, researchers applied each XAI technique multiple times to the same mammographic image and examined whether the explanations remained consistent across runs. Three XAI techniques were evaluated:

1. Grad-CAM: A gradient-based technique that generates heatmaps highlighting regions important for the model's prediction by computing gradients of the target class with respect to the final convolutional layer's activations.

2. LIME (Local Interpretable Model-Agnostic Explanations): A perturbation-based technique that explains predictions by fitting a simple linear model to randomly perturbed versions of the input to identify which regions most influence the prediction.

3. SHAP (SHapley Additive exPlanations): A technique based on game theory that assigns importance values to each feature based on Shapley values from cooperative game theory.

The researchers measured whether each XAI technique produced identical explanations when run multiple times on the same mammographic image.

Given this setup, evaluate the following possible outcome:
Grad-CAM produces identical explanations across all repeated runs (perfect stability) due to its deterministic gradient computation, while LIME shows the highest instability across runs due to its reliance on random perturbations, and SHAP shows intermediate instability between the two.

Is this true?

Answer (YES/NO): NO